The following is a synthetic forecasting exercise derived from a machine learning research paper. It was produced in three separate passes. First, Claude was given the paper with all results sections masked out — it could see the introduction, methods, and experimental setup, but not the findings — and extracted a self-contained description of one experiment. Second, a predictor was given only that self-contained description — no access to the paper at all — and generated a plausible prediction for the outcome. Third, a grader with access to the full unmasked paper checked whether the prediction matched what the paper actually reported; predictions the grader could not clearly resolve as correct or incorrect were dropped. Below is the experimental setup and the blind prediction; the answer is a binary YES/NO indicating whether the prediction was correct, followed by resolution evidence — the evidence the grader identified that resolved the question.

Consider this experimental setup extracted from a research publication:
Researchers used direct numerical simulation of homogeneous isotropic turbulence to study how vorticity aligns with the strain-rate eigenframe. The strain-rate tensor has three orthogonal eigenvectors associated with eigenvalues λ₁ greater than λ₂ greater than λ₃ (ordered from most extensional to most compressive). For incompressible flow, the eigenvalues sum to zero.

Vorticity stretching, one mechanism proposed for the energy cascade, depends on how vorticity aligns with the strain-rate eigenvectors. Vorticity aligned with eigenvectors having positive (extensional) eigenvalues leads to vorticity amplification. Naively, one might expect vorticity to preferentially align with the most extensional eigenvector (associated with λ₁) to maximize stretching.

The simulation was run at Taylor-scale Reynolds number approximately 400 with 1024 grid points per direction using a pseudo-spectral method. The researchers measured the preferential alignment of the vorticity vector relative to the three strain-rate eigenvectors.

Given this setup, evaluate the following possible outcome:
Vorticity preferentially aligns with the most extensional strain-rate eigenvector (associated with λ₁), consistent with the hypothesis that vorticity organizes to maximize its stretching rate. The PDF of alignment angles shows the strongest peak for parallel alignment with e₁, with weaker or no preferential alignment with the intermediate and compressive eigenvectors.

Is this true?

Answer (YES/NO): NO